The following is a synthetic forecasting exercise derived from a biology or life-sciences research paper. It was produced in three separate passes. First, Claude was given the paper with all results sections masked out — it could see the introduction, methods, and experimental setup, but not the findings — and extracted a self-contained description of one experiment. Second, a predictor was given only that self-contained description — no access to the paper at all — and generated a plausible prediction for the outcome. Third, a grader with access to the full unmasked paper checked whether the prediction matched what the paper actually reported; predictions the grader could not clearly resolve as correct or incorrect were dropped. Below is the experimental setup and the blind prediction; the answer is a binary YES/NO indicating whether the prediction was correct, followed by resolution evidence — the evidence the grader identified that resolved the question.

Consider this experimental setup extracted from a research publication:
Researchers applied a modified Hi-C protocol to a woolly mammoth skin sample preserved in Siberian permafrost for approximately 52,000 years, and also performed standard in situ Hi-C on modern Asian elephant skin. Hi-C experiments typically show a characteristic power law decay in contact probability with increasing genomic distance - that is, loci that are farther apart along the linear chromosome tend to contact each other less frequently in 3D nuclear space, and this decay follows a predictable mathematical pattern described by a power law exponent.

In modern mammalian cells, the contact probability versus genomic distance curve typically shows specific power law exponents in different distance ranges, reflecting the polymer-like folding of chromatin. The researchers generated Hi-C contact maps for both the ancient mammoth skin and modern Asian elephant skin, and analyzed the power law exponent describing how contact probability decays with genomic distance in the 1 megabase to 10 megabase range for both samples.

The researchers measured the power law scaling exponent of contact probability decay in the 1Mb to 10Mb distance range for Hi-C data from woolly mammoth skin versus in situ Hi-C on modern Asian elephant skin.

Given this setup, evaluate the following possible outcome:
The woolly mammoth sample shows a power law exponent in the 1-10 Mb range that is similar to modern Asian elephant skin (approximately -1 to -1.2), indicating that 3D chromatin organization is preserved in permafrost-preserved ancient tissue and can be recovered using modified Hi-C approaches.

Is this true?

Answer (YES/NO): YES